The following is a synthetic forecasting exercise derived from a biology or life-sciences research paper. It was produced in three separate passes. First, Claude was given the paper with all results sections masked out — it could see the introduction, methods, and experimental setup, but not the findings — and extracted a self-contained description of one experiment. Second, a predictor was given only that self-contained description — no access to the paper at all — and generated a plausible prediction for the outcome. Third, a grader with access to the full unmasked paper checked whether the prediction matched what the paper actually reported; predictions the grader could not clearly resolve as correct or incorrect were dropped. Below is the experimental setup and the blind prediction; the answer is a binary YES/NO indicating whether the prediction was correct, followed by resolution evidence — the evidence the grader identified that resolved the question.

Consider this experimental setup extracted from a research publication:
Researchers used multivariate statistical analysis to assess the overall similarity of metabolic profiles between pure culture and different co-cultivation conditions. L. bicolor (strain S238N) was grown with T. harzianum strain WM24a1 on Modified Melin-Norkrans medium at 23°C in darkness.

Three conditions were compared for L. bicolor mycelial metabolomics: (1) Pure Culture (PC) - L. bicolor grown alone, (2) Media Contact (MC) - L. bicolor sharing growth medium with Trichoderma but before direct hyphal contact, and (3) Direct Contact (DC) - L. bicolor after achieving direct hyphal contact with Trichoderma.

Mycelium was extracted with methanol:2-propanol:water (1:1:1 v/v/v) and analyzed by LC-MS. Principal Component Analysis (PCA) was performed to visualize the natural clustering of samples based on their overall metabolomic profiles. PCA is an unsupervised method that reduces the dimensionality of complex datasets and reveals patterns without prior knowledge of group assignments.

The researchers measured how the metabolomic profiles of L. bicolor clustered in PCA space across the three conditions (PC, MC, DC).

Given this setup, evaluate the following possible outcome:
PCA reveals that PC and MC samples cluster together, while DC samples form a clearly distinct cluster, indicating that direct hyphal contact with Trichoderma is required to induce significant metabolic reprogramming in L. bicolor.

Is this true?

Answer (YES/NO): NO